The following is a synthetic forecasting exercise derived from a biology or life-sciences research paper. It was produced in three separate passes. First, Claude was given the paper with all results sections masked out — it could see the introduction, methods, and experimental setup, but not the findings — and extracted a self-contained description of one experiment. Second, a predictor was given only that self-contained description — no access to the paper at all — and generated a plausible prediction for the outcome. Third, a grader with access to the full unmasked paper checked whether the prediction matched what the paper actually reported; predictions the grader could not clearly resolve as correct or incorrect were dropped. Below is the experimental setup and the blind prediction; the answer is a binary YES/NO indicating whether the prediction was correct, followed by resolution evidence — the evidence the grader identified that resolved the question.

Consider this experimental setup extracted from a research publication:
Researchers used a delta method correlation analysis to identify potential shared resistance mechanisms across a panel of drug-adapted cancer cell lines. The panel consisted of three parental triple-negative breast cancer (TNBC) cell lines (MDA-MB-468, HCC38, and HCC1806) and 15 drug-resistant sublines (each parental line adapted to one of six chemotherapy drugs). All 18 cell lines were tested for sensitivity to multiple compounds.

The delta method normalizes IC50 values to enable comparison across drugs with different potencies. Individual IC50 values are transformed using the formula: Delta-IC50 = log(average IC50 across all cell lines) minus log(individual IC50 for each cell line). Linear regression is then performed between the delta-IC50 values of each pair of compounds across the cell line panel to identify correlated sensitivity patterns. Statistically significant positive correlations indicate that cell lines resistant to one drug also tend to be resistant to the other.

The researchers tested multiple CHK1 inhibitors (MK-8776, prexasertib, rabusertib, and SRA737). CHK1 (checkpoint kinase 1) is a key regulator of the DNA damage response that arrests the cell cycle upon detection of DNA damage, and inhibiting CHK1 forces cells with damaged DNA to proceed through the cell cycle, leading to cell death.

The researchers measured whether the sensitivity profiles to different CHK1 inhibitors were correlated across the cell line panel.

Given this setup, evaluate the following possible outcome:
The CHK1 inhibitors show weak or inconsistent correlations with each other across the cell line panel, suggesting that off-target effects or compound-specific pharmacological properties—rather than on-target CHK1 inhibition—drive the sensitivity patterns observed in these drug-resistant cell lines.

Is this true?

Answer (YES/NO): YES